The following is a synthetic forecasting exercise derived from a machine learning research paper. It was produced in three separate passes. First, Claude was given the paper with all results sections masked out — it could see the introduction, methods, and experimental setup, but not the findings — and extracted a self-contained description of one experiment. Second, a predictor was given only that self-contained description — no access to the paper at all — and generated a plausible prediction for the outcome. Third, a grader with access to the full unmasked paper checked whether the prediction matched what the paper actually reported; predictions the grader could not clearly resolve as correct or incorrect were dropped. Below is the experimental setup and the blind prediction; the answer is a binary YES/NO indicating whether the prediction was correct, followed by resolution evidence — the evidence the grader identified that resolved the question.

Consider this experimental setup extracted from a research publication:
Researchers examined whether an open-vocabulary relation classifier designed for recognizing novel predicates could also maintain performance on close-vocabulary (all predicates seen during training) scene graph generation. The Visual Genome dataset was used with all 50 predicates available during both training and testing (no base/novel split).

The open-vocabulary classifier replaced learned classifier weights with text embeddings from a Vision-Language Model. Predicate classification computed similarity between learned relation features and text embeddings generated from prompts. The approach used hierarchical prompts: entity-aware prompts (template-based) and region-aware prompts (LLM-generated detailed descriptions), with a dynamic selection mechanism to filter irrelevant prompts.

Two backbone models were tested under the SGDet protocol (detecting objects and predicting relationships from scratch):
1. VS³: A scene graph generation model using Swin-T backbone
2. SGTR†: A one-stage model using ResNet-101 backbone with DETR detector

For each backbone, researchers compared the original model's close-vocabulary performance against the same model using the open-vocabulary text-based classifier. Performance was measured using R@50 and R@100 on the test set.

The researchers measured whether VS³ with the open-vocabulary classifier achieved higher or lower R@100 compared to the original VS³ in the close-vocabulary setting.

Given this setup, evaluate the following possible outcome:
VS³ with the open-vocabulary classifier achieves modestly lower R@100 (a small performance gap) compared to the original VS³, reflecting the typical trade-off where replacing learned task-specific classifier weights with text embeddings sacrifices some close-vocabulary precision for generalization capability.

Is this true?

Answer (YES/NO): YES